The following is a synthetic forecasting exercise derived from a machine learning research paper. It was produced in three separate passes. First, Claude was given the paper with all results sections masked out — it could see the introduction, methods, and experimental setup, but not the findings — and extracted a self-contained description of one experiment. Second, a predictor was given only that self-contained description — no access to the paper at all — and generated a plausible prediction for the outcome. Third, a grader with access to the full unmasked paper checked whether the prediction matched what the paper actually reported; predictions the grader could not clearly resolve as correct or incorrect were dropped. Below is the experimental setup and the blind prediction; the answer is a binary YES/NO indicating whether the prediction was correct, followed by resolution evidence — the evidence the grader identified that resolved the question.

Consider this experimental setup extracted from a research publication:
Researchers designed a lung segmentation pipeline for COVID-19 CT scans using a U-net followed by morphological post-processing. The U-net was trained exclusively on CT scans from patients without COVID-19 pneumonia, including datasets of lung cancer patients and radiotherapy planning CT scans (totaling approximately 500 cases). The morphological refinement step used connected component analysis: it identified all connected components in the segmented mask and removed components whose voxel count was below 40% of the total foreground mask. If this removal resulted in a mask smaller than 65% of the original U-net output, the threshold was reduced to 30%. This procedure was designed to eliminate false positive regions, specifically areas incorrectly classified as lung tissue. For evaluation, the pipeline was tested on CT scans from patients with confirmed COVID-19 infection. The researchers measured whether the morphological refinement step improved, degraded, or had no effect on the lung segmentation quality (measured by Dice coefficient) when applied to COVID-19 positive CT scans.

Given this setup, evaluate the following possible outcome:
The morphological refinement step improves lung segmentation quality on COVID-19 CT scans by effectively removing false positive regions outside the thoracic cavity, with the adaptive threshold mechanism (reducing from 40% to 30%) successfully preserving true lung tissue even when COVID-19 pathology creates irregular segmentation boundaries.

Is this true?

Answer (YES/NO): NO